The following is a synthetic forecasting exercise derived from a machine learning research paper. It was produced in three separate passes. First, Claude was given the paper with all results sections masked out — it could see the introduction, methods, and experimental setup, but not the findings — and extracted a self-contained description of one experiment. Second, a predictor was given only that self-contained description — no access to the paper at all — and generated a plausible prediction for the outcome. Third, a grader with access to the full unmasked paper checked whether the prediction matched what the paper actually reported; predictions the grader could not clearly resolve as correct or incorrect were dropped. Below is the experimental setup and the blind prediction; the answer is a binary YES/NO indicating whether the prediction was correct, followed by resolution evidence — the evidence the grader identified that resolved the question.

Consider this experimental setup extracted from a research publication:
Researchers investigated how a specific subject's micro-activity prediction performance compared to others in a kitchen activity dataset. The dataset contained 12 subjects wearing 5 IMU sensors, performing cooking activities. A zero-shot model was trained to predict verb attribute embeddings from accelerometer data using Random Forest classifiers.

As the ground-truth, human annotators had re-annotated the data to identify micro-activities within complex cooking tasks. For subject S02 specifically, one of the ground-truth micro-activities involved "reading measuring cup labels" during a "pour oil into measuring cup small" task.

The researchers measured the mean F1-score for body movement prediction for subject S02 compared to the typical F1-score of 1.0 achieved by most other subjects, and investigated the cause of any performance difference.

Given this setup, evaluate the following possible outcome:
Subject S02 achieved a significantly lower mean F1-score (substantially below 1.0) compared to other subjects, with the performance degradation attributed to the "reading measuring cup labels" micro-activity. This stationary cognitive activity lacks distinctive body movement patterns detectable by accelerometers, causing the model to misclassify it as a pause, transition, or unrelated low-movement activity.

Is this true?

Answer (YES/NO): NO